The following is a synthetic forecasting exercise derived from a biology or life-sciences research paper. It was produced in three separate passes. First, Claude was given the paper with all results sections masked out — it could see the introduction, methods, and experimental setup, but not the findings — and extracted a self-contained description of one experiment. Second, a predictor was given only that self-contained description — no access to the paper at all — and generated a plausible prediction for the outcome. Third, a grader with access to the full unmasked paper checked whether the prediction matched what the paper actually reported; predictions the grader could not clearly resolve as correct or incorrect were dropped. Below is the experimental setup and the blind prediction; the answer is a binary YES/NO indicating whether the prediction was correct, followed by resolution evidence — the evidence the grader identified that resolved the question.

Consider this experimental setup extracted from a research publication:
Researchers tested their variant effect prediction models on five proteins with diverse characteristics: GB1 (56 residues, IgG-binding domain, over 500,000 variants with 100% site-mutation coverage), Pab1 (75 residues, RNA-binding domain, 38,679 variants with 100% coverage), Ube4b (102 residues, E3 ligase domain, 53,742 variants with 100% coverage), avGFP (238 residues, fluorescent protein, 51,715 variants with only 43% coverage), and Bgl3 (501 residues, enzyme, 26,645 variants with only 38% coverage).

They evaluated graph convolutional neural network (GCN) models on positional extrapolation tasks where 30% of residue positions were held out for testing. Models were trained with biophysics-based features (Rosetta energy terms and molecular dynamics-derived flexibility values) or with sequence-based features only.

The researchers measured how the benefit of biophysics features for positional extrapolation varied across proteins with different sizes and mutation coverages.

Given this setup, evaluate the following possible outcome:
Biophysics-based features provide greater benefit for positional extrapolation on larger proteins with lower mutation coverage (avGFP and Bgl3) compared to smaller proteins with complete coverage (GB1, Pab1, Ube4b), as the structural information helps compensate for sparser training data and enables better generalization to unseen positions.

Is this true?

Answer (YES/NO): NO